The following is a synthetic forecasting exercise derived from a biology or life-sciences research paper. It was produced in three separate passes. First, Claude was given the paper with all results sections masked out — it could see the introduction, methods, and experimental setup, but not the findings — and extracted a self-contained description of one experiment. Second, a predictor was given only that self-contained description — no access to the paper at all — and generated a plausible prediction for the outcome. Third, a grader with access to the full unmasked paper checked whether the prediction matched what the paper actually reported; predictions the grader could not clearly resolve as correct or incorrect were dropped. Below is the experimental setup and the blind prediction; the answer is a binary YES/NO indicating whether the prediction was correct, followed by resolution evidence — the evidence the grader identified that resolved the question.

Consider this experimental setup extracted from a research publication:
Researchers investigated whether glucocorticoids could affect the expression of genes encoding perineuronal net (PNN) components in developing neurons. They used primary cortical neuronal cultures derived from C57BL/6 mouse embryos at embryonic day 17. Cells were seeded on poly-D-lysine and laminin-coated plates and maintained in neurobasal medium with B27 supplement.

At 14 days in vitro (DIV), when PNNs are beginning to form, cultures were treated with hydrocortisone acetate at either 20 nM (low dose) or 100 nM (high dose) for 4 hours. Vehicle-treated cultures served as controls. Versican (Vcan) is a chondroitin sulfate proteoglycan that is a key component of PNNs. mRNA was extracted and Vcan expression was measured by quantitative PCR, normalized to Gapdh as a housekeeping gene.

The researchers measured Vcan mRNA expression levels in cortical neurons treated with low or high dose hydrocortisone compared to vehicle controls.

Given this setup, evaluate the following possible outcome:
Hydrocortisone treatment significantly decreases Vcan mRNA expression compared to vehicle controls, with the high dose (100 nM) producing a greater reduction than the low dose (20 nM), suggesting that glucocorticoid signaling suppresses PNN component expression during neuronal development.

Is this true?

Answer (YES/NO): YES